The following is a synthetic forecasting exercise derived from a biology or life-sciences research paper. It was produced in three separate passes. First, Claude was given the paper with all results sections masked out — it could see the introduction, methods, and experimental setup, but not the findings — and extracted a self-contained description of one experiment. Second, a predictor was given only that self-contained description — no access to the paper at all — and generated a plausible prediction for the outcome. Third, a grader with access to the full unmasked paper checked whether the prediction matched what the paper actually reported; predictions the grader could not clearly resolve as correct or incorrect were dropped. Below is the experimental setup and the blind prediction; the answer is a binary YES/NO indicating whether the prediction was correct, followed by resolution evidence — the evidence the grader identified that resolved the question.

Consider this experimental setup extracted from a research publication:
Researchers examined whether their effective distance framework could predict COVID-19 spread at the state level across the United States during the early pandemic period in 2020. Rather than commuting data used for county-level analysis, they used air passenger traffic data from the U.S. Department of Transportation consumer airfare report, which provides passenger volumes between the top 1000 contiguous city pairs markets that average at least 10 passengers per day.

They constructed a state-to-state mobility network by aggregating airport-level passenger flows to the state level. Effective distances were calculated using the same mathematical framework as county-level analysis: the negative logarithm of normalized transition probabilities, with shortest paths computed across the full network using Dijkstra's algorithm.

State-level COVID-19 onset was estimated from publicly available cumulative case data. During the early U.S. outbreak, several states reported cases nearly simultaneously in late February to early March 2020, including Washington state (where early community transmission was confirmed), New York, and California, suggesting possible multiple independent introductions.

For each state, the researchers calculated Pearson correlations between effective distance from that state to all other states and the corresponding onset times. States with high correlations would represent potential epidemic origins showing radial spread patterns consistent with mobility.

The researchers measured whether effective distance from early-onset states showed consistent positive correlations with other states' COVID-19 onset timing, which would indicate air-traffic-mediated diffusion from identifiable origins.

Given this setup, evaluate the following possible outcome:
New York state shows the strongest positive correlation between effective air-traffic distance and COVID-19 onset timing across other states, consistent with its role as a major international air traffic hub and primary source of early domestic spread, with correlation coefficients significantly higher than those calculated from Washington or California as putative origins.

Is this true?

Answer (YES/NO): NO